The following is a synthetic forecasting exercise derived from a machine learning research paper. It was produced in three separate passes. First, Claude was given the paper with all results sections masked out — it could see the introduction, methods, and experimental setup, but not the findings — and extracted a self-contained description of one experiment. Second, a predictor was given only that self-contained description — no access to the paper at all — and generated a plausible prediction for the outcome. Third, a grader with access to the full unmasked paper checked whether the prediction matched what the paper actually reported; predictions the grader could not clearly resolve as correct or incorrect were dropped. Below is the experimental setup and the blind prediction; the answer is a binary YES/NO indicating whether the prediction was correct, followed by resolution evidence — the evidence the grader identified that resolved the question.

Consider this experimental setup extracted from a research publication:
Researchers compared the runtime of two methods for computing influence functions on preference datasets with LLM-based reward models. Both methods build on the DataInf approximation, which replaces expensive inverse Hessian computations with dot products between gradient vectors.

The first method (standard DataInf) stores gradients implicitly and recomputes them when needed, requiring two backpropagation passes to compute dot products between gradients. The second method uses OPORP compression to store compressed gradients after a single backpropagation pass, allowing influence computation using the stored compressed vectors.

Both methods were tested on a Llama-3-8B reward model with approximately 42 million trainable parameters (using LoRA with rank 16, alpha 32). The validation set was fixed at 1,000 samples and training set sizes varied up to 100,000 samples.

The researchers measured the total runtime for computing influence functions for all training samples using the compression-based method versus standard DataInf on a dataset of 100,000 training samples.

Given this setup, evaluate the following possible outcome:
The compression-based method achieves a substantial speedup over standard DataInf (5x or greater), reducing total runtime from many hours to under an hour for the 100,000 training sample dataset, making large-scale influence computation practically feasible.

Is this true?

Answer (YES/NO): NO